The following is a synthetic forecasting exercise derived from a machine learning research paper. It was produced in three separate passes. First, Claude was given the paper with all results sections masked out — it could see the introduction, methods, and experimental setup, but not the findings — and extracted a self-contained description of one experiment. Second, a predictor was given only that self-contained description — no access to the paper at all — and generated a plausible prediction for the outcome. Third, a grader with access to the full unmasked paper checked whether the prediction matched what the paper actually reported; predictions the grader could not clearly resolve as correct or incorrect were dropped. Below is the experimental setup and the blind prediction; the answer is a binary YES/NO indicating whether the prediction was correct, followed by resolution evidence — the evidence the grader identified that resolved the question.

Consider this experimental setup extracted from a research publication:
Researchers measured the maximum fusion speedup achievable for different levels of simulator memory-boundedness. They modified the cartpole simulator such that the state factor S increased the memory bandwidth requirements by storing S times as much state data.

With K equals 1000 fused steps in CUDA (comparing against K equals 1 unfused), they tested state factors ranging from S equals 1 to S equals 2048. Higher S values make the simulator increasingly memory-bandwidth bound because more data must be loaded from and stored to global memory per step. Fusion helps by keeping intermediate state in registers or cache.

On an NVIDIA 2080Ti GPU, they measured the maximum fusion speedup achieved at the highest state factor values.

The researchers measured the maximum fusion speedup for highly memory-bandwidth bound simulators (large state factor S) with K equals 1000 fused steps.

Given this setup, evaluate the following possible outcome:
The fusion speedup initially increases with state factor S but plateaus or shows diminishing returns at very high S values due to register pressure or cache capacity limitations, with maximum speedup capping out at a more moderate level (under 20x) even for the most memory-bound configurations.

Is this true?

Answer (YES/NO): NO